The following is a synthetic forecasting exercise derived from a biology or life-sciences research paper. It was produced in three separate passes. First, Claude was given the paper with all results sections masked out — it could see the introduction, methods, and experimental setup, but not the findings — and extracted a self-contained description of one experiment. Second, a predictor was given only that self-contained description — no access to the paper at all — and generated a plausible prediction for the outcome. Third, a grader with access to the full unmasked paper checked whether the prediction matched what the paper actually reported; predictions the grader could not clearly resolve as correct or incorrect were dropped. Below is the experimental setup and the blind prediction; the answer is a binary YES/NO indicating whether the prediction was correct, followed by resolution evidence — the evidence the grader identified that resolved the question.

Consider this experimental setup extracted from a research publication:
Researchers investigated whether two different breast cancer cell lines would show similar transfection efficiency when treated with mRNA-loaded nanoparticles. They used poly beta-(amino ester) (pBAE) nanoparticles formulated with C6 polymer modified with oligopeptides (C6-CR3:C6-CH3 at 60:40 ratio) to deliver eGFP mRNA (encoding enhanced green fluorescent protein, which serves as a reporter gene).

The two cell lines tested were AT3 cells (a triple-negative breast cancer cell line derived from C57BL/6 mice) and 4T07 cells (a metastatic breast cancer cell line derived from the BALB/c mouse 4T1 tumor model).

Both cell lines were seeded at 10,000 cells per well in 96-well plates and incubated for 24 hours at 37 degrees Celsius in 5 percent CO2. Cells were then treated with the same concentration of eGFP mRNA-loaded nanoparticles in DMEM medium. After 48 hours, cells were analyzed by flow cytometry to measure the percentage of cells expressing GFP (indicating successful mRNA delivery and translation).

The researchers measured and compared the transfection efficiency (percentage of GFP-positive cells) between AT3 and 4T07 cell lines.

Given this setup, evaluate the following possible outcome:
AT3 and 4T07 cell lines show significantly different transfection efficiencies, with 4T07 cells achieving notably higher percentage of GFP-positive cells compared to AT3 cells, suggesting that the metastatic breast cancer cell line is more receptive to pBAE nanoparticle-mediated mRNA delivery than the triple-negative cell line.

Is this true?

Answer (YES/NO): NO